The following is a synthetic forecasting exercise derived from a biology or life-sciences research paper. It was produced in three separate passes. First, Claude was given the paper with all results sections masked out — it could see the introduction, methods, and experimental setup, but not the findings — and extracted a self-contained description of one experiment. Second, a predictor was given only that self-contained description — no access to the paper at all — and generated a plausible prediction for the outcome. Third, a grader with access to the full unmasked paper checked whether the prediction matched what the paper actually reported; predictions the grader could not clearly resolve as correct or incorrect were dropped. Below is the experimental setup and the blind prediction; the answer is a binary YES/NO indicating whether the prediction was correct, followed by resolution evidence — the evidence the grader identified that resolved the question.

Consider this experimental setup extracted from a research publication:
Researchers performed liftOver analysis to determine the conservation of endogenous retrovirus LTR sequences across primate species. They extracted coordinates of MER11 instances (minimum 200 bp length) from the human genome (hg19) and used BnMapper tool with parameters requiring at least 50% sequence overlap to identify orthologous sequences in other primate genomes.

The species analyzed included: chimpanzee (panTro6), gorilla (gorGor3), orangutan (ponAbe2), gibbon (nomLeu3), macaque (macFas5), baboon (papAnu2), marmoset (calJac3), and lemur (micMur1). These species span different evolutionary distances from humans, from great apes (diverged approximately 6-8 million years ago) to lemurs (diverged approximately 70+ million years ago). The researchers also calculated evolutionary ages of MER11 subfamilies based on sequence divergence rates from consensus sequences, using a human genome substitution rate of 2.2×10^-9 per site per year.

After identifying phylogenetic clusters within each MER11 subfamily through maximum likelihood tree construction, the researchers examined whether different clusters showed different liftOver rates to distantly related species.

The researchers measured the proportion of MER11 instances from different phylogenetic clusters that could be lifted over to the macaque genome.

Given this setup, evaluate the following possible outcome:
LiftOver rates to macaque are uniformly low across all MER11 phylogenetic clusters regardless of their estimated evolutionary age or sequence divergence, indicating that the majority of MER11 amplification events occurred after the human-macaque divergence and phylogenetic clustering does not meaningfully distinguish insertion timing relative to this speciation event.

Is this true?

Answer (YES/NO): NO